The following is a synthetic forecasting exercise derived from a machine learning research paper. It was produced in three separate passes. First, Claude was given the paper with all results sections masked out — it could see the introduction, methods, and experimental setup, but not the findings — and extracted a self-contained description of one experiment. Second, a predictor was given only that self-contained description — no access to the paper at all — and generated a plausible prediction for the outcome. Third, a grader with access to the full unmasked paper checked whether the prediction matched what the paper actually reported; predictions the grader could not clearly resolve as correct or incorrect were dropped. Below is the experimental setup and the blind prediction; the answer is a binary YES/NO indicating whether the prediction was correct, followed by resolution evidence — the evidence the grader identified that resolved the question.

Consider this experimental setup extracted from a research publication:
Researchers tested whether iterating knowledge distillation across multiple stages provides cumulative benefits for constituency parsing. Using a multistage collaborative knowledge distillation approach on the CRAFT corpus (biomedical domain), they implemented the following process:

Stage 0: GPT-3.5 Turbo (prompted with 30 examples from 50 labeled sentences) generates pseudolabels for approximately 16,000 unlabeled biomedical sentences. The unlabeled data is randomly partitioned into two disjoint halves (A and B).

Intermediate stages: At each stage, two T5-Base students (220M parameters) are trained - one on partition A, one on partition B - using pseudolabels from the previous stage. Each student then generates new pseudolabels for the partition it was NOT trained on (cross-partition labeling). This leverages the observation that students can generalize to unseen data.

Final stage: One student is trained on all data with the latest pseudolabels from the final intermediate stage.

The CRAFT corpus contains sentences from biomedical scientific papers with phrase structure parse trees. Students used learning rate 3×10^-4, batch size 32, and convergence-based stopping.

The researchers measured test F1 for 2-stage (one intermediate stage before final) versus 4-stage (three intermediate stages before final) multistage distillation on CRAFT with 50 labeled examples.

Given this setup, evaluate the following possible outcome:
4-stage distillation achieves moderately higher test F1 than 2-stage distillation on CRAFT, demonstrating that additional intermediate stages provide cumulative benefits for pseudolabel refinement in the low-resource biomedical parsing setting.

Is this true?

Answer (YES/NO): YES